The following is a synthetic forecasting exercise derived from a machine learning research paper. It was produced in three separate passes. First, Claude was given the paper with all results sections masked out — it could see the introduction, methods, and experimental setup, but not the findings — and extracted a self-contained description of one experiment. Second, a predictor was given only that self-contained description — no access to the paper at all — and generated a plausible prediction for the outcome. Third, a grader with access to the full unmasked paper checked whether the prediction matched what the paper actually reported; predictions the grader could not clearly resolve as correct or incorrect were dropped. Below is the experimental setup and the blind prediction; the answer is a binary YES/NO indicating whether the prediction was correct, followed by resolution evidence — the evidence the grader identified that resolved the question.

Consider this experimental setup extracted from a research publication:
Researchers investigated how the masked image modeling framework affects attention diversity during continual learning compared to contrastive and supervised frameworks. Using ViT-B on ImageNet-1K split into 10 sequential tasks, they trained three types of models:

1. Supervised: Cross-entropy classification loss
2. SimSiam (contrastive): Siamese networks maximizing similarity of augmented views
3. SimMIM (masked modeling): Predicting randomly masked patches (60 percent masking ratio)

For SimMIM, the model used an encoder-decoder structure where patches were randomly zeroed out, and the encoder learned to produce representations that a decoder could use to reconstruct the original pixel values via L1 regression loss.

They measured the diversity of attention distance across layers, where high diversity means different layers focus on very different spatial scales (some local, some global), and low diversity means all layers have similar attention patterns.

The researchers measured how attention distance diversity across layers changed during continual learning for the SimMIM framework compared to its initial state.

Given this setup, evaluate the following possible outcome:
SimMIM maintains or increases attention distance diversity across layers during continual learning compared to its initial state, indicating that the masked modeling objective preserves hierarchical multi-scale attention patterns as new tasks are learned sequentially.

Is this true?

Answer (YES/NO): NO